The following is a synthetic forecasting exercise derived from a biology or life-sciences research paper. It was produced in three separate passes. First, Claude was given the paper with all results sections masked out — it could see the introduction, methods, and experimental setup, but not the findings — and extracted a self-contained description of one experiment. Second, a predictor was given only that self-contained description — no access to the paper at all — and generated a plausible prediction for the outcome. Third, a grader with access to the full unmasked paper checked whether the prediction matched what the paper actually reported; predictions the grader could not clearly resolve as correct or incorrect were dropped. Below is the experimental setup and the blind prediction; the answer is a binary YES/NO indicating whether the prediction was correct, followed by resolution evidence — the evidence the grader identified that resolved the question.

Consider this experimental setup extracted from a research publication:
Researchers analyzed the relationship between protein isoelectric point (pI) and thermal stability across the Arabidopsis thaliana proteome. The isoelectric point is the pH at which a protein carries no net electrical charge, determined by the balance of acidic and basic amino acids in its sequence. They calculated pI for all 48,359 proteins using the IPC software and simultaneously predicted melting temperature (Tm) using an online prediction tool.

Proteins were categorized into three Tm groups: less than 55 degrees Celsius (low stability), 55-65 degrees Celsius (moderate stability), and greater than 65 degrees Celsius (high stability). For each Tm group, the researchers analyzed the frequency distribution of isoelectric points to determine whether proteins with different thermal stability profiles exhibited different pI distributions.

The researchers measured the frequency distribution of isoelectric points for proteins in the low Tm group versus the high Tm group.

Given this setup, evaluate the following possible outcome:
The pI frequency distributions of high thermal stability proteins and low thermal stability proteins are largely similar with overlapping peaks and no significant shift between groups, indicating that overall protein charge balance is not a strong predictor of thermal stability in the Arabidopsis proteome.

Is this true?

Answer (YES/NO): NO